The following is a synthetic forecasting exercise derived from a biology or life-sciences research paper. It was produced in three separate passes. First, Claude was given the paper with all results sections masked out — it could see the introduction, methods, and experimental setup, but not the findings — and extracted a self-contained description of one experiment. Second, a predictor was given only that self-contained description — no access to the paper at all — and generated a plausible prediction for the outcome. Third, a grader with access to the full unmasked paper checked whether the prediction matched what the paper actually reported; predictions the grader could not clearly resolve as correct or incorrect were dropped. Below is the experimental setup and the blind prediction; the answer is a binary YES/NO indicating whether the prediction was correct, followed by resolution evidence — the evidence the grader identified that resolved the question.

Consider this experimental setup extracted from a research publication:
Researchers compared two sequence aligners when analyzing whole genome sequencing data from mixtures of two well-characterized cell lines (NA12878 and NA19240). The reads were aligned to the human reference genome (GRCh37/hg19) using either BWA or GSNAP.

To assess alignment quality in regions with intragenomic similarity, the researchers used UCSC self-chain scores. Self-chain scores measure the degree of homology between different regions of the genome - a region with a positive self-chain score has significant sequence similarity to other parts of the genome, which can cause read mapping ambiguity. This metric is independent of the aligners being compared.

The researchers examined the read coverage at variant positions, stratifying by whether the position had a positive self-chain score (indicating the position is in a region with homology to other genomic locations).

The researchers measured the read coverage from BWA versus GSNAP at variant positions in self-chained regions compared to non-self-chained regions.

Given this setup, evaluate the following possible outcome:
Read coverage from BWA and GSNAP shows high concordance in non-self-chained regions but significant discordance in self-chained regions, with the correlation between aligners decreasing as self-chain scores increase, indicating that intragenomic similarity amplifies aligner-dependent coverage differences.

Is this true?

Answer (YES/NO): NO